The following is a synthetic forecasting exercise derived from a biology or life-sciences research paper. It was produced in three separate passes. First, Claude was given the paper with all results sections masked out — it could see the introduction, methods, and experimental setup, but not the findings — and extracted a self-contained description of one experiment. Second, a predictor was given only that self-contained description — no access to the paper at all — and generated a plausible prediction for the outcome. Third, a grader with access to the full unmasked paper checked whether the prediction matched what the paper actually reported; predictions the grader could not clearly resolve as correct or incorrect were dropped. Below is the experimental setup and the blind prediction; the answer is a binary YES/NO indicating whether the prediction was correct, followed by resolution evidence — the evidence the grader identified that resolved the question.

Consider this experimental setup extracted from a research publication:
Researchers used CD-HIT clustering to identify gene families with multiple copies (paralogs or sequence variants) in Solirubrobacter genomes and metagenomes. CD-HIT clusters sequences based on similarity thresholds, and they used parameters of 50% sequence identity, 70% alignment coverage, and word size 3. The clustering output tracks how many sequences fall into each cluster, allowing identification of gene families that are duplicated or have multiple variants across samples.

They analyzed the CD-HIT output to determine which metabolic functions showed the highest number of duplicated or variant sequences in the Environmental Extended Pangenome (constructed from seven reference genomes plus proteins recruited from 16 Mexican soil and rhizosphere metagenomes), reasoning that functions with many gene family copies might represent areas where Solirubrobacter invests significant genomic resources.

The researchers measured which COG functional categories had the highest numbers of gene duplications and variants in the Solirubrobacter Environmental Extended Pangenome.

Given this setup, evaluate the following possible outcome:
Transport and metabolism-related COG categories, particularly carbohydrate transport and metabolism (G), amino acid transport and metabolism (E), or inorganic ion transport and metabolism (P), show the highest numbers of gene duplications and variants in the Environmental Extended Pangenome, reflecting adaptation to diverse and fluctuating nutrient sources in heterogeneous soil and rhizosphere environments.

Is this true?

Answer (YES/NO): NO